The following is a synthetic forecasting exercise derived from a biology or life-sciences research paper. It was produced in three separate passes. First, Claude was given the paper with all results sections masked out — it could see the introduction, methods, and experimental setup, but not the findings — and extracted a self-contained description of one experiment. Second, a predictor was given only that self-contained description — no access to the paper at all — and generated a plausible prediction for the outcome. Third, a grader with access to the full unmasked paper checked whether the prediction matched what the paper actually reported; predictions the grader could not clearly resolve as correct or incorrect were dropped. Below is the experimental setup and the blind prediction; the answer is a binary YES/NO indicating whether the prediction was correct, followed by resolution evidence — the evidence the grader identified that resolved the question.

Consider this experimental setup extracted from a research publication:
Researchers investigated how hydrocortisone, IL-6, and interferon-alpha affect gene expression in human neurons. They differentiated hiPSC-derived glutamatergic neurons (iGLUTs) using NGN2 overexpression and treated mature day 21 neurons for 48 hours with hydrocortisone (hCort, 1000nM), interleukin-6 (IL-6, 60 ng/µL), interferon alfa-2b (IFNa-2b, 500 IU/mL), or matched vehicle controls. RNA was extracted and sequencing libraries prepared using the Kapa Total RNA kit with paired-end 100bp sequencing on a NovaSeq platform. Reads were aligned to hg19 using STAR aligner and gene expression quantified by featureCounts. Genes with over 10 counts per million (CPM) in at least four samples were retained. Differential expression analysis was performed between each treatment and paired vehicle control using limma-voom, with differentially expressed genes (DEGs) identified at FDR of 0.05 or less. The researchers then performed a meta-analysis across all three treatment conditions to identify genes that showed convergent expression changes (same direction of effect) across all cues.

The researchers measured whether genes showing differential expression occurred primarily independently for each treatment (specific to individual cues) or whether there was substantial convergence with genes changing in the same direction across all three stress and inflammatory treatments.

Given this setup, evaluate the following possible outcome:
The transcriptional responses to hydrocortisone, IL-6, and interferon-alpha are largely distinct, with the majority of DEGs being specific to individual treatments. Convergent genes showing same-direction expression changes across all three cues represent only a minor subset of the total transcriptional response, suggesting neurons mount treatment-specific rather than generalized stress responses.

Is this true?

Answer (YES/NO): YES